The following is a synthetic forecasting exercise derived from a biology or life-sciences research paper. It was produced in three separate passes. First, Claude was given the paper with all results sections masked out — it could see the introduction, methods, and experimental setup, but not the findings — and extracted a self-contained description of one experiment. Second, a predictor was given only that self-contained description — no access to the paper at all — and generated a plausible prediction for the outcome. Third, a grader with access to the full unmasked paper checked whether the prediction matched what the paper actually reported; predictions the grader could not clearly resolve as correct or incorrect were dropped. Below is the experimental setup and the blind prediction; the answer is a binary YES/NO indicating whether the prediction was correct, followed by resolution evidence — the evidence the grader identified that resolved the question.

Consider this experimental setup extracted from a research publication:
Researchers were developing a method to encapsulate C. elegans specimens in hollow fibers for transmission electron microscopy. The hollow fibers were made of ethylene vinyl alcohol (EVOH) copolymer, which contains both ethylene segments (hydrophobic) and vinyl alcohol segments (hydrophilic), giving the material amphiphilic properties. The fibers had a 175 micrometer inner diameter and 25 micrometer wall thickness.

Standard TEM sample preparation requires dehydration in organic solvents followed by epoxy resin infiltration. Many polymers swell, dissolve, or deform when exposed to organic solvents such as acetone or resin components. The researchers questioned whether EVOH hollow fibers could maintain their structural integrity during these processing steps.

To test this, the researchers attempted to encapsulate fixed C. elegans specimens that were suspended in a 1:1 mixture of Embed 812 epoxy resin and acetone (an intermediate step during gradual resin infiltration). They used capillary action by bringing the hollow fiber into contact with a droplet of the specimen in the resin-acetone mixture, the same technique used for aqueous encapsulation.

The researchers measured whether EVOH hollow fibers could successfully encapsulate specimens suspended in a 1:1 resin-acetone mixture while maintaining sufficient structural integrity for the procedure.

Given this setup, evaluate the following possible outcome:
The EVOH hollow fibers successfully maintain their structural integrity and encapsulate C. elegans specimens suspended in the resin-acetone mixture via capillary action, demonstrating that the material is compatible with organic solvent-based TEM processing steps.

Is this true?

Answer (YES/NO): YES